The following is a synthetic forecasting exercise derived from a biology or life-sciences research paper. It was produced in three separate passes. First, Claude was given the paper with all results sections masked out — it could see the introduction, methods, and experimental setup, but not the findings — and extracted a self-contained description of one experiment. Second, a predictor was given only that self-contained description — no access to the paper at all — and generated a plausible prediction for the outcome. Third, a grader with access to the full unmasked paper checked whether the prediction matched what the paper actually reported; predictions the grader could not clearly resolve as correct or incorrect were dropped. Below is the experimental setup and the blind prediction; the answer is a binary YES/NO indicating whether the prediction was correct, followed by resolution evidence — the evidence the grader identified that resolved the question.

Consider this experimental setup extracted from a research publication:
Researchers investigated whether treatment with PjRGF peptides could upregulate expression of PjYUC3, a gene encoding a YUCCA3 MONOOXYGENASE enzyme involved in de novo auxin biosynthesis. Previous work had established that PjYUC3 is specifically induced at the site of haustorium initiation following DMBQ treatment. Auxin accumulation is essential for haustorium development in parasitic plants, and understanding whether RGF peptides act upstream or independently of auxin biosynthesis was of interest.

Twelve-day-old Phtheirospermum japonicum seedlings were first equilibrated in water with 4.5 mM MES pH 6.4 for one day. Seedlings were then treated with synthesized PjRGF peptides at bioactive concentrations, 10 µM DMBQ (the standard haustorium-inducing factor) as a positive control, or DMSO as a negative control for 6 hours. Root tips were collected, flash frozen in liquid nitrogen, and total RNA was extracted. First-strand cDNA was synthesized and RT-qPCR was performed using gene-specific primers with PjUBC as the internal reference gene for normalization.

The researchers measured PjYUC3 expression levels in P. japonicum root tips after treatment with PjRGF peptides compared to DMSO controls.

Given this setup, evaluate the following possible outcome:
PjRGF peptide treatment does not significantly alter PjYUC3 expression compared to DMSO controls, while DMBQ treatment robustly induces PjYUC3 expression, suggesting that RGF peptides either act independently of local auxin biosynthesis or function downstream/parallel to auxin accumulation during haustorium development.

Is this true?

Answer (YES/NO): NO